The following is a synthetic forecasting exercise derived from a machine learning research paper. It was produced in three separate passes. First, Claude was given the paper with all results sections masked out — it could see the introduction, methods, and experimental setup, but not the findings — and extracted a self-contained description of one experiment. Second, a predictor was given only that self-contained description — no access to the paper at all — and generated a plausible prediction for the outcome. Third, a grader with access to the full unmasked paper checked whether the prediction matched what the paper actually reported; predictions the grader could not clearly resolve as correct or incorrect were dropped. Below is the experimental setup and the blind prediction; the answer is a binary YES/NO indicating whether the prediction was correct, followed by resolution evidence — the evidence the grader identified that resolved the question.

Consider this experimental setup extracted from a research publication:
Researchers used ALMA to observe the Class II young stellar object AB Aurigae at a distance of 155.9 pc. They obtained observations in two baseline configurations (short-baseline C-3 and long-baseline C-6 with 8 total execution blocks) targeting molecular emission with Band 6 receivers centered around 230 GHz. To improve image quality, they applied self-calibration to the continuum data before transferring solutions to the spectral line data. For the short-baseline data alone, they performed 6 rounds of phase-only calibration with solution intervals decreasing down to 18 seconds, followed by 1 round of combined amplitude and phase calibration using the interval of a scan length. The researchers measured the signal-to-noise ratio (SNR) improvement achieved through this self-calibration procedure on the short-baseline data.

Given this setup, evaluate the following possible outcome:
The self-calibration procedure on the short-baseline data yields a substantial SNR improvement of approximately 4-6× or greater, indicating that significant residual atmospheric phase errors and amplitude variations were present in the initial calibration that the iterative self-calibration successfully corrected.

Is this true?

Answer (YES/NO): NO